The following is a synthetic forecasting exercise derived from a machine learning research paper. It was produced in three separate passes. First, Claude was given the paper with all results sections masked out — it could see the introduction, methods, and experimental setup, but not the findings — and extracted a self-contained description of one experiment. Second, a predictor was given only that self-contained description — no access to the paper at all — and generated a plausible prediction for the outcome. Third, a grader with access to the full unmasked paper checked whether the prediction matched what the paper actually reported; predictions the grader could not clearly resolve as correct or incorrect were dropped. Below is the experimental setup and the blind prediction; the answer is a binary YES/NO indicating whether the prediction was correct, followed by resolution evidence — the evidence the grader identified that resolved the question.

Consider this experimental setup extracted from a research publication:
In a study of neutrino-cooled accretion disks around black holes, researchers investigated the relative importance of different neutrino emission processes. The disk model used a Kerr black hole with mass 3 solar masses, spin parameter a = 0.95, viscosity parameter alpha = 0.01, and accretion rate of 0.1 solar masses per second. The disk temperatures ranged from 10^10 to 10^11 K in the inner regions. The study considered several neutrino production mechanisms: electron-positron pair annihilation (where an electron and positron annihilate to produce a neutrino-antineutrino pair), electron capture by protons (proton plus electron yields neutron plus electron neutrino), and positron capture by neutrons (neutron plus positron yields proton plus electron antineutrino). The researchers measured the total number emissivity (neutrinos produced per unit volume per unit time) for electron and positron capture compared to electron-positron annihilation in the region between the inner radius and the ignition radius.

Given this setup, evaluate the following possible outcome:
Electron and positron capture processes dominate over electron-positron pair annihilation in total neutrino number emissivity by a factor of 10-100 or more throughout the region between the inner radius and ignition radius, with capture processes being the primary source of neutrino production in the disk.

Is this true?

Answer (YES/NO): YES